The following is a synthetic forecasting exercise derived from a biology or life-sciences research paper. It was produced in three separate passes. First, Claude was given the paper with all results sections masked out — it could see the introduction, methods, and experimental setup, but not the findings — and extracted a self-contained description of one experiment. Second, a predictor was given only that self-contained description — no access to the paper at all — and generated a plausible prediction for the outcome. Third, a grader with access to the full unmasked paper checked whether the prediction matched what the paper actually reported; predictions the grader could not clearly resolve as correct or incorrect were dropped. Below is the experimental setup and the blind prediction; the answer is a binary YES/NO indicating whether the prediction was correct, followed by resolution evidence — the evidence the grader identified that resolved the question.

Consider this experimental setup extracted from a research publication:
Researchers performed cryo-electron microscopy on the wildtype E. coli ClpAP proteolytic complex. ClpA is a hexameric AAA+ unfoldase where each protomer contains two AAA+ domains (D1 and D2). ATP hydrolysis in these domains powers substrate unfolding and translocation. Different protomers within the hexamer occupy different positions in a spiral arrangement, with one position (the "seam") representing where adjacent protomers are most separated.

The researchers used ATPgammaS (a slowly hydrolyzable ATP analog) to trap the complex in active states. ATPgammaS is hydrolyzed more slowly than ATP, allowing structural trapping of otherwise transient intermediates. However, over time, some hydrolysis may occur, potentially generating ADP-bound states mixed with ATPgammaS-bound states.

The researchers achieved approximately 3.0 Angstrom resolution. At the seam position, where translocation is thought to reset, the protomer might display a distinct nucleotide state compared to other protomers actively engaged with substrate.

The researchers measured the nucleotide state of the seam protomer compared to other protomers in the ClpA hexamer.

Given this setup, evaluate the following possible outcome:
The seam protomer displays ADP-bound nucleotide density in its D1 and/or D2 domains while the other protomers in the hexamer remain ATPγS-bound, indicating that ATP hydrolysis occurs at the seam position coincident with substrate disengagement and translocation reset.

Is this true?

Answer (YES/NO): NO